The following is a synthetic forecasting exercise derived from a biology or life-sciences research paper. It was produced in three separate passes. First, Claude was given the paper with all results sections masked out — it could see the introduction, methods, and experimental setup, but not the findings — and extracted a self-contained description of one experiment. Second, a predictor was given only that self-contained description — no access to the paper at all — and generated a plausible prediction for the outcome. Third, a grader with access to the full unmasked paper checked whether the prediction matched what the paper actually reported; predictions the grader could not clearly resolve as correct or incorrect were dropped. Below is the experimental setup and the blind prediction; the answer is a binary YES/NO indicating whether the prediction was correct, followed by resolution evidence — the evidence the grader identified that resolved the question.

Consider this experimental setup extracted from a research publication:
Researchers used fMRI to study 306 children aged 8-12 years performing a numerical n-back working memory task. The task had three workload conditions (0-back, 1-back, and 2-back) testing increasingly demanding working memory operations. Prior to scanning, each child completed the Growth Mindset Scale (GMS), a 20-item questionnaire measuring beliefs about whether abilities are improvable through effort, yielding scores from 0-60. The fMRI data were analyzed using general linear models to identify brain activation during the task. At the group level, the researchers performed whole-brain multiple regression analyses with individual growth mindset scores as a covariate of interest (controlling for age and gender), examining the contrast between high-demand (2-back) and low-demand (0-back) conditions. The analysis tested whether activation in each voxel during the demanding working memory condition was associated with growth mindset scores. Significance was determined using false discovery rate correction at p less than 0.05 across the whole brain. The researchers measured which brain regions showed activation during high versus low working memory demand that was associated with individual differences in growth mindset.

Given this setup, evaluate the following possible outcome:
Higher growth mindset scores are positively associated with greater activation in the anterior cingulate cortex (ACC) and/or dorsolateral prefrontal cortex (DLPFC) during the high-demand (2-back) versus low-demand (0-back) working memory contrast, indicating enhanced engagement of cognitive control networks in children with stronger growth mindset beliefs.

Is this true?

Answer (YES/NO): YES